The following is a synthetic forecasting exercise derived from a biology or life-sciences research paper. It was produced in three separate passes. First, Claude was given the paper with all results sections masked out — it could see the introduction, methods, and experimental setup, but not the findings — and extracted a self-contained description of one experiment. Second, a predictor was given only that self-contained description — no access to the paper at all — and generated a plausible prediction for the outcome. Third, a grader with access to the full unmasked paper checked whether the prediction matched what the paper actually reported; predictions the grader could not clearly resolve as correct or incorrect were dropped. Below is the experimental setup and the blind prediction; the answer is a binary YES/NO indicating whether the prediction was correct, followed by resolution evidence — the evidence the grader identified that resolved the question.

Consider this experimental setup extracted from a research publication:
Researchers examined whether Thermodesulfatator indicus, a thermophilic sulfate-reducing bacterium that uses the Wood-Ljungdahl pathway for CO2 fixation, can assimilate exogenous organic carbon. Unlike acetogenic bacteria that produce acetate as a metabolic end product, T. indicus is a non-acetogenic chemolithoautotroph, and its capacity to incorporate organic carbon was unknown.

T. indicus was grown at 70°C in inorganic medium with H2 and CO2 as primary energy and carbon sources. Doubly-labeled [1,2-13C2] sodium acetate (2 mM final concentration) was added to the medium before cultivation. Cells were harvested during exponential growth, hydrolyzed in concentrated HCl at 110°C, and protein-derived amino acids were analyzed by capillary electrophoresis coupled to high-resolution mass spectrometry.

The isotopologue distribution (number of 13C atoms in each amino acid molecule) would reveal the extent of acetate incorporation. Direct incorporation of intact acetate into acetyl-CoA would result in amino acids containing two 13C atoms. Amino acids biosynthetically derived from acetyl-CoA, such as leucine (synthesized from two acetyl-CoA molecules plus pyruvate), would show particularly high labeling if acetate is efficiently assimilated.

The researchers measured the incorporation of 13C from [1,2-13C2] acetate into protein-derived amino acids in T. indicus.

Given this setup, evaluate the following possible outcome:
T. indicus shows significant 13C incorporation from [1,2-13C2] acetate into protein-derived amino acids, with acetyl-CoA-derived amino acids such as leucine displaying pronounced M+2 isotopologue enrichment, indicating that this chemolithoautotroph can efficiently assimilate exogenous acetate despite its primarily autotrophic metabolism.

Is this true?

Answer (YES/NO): YES